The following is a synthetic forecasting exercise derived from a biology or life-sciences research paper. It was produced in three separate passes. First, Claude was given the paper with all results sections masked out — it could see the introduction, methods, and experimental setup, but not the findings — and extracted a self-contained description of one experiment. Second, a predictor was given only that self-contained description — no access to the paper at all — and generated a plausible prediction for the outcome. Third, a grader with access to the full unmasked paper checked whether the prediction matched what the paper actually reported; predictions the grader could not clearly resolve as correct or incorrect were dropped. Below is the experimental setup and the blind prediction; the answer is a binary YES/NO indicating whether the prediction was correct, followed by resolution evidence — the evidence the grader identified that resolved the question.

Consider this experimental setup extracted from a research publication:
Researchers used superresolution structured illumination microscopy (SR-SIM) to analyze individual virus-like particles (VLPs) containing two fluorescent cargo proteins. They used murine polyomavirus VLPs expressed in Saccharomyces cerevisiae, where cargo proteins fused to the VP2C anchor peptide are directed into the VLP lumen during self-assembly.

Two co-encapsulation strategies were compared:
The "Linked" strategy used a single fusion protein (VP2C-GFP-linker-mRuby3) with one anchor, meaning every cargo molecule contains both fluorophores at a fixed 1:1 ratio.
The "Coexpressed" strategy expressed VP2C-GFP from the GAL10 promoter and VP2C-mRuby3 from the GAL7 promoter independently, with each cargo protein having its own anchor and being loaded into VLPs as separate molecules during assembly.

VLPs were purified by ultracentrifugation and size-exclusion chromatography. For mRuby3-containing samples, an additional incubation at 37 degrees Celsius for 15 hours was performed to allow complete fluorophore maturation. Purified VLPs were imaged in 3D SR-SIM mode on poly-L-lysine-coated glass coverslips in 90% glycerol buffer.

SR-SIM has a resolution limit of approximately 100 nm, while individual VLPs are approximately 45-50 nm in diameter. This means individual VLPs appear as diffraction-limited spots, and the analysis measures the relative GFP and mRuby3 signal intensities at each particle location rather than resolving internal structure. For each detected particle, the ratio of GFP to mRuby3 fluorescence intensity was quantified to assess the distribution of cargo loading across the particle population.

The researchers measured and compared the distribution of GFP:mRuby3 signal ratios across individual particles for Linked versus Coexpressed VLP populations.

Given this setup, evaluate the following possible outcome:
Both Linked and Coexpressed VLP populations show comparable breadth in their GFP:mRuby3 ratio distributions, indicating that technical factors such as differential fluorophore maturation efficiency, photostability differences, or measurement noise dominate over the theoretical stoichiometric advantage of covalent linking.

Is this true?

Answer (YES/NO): NO